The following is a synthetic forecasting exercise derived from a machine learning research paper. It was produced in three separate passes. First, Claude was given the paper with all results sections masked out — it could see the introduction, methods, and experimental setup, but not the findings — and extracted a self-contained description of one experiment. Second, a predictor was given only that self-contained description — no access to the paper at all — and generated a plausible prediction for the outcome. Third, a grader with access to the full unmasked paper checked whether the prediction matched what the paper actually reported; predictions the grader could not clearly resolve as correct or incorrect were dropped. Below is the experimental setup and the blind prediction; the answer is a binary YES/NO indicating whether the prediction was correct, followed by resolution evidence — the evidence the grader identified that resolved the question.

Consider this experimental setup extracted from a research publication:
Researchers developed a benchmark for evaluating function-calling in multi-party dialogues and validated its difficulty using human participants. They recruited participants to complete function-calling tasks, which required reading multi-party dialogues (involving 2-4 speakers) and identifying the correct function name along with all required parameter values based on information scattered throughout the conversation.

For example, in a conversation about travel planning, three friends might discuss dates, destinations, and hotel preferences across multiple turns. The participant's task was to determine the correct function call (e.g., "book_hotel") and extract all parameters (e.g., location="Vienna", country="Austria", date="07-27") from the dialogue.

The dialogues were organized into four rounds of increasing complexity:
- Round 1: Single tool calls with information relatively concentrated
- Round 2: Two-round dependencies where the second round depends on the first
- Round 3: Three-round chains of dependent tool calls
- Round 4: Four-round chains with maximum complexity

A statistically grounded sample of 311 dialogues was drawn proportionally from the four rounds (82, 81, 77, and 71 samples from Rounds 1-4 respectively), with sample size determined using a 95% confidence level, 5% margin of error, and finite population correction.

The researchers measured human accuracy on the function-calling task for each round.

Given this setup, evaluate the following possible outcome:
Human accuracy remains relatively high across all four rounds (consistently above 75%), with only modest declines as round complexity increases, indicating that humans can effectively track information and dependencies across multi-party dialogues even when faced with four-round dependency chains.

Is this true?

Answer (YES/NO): NO